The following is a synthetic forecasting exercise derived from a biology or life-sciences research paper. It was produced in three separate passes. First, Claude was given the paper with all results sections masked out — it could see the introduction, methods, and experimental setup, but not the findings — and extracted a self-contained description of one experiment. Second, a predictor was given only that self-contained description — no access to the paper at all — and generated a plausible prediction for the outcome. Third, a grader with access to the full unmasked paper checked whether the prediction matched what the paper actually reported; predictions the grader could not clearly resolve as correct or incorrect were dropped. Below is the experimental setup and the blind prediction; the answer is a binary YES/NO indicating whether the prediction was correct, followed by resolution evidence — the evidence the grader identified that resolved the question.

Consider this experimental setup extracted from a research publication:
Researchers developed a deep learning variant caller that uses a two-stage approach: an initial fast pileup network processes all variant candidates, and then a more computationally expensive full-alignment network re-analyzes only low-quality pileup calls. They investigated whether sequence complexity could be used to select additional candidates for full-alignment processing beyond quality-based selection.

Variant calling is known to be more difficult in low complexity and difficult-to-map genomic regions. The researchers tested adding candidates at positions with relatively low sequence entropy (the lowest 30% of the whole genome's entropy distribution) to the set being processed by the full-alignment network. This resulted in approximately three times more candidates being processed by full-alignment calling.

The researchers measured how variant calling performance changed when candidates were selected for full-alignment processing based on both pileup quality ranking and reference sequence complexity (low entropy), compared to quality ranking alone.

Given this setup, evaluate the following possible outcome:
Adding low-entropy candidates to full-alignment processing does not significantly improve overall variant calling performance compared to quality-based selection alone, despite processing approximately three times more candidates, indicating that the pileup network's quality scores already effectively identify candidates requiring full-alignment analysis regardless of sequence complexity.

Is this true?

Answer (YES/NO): YES